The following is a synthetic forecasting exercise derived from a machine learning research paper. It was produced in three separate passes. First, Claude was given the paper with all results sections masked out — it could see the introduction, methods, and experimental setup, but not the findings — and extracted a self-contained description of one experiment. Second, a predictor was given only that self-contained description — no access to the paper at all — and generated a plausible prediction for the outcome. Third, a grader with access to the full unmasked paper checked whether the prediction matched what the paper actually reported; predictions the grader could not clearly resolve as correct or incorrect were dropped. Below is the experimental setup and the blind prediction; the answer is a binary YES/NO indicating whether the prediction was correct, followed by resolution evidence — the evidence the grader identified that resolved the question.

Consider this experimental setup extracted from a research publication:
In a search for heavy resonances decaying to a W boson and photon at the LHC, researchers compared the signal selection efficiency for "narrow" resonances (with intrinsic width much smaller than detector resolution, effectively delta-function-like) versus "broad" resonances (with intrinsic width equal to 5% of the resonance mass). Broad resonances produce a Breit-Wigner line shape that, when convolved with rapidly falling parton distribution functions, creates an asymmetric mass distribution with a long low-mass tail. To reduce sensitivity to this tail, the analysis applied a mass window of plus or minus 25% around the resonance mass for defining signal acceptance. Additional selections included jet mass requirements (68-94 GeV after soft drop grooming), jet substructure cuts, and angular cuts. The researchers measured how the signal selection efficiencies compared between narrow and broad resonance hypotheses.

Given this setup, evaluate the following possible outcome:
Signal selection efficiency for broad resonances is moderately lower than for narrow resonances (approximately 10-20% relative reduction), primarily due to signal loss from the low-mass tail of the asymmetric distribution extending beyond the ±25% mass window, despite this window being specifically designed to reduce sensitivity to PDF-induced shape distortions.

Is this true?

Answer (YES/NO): NO